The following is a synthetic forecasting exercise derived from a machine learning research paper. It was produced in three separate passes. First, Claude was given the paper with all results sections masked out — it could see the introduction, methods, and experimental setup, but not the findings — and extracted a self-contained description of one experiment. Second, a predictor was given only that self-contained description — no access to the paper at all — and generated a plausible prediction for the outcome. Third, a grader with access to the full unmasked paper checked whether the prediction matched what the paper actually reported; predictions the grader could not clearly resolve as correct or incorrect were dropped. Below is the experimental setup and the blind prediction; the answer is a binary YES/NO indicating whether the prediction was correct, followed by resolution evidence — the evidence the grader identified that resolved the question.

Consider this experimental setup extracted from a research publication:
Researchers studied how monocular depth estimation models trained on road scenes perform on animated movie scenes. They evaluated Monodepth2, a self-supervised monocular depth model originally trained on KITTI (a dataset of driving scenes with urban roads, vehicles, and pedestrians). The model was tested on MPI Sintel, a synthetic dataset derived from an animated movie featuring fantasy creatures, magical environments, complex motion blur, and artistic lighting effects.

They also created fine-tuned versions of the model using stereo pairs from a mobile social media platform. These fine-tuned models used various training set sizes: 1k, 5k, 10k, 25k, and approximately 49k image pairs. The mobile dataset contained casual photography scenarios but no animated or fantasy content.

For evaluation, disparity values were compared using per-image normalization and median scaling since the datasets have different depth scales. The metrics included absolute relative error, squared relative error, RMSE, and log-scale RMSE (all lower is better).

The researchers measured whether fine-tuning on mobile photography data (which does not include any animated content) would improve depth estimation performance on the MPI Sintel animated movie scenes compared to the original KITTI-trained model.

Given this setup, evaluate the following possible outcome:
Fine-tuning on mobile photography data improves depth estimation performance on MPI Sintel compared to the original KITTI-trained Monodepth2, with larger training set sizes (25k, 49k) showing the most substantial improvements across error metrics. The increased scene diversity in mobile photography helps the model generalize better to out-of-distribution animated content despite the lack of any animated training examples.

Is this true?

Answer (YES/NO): NO